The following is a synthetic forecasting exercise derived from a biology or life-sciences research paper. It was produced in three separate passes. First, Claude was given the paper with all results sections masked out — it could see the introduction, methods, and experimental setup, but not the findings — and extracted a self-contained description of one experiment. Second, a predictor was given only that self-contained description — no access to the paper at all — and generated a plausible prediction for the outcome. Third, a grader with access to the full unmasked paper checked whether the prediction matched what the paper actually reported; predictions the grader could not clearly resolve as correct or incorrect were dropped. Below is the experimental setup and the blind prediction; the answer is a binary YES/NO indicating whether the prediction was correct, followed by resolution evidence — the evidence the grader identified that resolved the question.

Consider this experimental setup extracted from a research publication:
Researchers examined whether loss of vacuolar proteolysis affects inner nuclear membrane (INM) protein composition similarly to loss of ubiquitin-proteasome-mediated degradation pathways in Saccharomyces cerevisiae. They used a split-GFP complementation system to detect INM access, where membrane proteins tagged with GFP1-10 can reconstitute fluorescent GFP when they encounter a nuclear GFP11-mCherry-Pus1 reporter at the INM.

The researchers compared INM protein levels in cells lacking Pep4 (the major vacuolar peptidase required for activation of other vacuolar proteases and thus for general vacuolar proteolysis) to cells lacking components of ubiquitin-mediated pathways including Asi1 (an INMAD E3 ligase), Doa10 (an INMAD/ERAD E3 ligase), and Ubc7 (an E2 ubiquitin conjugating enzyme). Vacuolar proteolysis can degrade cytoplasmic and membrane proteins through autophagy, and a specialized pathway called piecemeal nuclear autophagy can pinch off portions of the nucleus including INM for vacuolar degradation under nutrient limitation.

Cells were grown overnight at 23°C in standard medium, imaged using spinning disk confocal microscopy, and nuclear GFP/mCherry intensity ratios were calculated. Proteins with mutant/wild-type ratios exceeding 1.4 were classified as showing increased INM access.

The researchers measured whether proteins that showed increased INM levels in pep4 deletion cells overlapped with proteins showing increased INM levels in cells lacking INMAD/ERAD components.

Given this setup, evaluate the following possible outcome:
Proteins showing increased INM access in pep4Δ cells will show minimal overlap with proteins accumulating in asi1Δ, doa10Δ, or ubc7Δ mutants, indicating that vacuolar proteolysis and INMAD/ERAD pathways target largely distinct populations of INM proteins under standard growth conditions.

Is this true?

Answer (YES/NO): YES